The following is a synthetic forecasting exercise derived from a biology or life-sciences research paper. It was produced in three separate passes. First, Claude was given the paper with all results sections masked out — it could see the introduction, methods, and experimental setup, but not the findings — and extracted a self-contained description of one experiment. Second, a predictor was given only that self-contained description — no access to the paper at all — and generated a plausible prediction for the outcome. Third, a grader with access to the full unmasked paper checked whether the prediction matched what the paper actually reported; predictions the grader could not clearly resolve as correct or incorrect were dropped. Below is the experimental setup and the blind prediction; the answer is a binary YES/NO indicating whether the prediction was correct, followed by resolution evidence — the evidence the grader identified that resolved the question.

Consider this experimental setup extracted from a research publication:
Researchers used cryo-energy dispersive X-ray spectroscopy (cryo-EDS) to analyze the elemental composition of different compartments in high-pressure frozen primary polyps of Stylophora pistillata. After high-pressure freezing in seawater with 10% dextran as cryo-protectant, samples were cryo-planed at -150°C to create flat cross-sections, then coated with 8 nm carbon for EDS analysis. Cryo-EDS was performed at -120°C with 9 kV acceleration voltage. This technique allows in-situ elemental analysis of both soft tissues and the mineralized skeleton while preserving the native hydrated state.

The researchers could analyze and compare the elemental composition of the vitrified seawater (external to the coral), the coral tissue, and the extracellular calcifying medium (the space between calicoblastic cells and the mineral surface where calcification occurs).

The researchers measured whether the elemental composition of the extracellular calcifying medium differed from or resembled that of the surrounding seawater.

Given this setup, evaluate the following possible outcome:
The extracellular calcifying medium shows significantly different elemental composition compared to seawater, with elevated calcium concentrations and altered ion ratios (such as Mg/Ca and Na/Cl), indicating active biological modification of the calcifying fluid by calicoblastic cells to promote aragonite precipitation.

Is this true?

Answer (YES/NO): NO